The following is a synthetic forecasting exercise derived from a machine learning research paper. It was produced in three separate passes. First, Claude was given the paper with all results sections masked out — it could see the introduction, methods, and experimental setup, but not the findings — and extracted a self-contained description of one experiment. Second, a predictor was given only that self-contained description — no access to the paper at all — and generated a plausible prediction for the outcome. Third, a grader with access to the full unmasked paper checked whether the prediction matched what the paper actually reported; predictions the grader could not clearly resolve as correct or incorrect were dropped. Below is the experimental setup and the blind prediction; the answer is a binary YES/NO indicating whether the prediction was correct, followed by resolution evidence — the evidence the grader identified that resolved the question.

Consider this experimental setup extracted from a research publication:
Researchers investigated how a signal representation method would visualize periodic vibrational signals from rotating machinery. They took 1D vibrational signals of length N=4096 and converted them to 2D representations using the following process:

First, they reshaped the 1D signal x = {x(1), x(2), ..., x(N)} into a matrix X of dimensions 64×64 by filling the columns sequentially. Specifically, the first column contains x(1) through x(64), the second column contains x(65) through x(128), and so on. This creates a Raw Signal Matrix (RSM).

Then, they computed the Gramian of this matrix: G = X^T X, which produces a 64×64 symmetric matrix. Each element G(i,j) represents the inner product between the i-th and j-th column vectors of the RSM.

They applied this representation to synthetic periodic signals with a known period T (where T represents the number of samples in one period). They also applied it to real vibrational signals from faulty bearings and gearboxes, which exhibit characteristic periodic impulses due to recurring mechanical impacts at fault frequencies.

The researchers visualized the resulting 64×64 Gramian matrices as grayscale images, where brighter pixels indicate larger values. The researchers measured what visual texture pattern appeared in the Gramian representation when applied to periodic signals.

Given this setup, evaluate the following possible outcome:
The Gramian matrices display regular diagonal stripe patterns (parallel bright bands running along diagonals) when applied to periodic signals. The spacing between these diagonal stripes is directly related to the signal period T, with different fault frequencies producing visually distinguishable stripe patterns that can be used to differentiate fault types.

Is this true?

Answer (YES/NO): YES